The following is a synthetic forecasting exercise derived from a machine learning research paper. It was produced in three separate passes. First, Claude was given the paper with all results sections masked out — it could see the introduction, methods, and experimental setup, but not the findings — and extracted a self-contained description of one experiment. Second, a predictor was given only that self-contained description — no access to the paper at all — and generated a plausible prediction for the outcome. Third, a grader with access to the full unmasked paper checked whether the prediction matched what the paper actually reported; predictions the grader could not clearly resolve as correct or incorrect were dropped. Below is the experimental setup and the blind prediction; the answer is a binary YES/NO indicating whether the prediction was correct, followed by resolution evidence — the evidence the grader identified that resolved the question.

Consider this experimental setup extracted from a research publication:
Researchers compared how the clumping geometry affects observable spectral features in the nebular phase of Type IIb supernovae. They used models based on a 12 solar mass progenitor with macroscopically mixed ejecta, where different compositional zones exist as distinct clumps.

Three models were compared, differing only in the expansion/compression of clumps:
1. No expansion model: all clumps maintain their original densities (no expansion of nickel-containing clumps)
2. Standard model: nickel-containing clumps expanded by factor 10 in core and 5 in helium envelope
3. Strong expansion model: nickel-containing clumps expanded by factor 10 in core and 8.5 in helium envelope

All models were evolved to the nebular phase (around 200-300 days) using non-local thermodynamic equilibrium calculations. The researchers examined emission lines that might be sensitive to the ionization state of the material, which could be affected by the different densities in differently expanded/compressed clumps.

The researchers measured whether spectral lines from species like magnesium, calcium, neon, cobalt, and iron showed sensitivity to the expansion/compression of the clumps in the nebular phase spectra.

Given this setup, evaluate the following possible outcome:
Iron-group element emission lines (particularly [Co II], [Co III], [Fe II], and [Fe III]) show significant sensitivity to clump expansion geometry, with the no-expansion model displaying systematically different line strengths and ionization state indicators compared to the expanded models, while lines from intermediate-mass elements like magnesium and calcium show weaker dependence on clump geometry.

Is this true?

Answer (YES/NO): NO